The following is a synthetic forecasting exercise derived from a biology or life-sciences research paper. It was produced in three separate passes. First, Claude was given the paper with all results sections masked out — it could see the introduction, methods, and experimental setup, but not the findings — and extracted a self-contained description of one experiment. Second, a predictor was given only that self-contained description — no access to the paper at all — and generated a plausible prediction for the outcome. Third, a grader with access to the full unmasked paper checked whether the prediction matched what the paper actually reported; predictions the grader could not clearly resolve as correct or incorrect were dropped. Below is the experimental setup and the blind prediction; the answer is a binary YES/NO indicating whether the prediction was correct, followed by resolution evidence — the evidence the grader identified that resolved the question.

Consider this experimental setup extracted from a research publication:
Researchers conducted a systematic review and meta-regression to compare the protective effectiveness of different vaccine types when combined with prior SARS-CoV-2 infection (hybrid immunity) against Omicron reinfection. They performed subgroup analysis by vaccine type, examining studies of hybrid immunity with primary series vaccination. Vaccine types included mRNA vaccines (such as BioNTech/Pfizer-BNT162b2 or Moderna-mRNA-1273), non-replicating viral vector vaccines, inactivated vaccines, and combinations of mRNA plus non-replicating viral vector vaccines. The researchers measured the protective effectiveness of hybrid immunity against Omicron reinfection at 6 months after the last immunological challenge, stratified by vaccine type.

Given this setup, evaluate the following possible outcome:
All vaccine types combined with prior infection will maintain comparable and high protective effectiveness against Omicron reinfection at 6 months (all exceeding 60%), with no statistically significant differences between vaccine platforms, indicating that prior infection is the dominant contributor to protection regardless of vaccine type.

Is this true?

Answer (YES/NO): NO